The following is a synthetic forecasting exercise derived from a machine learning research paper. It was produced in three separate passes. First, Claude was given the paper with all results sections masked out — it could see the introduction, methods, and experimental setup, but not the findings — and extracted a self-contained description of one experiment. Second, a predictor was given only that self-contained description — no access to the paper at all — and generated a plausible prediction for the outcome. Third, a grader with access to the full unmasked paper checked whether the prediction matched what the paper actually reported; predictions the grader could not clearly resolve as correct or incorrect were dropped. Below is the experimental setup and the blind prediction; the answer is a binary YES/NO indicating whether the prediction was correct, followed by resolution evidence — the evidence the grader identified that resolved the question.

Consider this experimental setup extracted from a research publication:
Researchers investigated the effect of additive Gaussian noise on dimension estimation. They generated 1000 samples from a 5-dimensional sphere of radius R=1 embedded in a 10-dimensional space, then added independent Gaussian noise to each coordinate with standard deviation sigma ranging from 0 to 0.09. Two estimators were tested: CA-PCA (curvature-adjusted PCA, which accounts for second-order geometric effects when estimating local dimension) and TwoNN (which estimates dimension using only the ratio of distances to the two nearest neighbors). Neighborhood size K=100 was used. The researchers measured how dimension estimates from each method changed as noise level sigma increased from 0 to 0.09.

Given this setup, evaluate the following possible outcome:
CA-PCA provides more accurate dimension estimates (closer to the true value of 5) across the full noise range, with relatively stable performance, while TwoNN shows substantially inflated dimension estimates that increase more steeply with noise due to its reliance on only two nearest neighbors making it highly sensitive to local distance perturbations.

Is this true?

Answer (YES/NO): YES